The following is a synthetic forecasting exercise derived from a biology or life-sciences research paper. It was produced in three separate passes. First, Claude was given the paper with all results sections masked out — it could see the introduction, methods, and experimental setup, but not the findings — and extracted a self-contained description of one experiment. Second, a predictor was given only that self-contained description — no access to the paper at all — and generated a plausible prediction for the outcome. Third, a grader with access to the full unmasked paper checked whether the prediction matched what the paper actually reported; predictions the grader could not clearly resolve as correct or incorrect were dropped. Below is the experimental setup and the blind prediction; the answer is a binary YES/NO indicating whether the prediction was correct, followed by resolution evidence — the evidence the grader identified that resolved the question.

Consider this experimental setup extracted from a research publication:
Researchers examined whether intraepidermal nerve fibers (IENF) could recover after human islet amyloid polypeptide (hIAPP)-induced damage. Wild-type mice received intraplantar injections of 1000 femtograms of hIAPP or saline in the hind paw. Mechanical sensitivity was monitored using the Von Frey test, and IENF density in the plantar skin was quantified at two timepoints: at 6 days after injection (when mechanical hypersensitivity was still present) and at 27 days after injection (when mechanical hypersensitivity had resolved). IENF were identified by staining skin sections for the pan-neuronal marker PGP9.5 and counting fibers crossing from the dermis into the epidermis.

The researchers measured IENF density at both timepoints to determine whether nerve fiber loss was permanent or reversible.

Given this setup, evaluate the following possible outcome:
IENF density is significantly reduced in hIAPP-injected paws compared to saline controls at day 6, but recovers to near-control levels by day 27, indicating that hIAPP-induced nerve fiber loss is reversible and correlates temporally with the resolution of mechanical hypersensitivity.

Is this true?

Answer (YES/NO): YES